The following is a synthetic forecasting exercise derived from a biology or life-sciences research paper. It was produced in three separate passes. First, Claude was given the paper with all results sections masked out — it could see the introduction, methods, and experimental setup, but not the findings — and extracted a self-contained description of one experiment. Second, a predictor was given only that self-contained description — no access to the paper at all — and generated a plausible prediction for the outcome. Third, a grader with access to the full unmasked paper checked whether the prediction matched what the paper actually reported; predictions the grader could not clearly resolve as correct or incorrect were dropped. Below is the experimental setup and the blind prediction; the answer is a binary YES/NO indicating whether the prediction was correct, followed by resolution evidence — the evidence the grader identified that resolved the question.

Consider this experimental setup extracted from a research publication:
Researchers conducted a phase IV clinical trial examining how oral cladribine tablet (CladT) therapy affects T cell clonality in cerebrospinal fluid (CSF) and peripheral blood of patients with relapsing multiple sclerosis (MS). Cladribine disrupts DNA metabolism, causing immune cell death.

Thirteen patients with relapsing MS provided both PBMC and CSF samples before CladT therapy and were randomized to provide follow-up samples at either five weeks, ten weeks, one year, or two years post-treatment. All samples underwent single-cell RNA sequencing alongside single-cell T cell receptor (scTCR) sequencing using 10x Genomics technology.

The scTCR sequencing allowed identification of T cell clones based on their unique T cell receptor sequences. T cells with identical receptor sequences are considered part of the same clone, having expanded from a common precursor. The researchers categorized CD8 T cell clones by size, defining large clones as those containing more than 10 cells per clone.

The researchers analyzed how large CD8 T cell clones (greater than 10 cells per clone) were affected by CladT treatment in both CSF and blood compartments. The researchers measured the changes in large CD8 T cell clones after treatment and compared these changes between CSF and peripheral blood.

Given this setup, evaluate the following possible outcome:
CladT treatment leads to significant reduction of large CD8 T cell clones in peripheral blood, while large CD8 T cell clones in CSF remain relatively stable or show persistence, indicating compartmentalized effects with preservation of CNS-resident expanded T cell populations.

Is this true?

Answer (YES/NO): NO